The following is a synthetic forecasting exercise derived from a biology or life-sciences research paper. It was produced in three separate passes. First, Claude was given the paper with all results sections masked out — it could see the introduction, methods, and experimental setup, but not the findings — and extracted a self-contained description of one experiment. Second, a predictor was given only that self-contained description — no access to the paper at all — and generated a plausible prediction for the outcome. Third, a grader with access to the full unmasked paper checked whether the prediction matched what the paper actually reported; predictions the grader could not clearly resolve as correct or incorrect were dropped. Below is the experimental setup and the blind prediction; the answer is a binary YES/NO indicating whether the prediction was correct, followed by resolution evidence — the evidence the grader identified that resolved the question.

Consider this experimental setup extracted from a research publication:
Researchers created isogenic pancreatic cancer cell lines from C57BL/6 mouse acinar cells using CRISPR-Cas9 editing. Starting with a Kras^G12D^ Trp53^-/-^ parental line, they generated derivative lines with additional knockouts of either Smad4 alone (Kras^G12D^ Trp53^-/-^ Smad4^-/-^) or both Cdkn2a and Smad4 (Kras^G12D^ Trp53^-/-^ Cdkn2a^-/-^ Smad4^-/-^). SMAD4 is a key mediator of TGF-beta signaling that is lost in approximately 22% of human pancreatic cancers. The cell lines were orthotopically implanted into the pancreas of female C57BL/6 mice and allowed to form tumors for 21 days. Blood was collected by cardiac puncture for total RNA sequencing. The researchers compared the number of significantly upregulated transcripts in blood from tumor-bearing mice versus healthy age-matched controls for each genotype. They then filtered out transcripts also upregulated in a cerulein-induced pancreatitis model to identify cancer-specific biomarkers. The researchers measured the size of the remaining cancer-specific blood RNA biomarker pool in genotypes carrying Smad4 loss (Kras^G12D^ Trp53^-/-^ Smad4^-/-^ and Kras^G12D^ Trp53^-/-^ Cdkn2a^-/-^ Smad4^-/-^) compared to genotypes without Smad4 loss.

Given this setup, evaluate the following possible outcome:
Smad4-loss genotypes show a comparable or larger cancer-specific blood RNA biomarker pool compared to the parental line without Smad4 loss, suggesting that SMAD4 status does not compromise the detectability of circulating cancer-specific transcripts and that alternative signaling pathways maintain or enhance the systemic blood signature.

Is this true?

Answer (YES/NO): NO